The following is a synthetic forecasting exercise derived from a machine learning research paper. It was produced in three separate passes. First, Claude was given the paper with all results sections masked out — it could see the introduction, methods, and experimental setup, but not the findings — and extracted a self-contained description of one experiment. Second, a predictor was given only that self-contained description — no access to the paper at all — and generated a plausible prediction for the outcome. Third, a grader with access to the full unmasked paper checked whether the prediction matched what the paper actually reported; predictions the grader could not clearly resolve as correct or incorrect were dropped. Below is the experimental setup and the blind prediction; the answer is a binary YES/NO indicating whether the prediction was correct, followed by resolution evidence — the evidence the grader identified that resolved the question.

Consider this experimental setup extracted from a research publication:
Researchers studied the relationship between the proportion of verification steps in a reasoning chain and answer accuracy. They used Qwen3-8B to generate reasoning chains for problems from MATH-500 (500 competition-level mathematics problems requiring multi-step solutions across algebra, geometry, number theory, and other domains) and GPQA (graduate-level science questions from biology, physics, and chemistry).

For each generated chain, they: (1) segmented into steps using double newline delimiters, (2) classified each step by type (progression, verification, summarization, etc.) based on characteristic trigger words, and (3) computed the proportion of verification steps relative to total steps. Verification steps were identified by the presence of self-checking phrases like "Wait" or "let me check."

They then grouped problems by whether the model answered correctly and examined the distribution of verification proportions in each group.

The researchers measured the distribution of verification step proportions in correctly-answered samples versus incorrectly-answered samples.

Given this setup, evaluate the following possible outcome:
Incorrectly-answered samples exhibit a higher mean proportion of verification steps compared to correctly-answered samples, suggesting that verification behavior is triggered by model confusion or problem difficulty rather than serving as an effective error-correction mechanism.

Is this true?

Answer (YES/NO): YES